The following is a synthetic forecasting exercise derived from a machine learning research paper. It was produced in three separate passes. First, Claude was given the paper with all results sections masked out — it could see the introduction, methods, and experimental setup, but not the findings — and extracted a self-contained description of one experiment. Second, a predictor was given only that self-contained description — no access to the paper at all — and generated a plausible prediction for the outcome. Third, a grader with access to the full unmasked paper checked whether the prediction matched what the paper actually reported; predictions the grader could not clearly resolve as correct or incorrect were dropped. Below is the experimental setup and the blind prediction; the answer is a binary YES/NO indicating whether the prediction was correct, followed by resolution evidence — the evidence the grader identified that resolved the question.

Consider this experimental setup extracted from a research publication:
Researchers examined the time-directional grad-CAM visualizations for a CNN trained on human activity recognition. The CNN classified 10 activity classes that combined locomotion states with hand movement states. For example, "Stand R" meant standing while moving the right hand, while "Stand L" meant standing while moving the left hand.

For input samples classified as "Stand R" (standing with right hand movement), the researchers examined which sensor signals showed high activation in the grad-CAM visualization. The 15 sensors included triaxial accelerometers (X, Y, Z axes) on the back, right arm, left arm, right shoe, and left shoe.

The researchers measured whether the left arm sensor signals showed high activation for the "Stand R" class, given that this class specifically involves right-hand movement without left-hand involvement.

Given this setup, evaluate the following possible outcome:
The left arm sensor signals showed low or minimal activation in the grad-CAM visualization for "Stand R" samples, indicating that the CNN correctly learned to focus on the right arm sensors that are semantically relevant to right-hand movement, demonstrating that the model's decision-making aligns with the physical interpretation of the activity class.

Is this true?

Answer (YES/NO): YES